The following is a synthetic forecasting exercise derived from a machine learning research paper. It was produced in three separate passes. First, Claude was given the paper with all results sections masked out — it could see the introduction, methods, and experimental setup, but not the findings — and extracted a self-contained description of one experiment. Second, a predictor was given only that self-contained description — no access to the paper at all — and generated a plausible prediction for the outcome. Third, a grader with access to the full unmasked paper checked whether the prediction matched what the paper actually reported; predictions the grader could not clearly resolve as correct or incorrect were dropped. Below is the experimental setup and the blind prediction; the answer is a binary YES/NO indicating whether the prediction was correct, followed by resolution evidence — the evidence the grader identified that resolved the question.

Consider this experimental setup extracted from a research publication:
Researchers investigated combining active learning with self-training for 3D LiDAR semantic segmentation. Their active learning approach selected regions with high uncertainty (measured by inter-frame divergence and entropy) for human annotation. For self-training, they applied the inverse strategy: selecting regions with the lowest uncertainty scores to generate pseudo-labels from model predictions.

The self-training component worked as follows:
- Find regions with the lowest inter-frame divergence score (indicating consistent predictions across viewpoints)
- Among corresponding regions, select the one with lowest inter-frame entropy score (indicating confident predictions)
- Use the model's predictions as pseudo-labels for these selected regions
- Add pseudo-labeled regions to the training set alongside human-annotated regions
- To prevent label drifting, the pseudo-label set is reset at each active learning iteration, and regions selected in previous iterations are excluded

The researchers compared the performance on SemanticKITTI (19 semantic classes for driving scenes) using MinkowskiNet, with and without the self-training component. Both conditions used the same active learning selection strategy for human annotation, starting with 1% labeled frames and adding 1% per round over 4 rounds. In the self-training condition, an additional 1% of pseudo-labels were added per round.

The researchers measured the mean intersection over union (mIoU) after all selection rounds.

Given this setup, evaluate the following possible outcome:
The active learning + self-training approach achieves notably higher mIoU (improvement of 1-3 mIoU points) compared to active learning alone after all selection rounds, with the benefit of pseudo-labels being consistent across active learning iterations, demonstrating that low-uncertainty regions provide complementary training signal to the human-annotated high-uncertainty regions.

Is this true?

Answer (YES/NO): NO